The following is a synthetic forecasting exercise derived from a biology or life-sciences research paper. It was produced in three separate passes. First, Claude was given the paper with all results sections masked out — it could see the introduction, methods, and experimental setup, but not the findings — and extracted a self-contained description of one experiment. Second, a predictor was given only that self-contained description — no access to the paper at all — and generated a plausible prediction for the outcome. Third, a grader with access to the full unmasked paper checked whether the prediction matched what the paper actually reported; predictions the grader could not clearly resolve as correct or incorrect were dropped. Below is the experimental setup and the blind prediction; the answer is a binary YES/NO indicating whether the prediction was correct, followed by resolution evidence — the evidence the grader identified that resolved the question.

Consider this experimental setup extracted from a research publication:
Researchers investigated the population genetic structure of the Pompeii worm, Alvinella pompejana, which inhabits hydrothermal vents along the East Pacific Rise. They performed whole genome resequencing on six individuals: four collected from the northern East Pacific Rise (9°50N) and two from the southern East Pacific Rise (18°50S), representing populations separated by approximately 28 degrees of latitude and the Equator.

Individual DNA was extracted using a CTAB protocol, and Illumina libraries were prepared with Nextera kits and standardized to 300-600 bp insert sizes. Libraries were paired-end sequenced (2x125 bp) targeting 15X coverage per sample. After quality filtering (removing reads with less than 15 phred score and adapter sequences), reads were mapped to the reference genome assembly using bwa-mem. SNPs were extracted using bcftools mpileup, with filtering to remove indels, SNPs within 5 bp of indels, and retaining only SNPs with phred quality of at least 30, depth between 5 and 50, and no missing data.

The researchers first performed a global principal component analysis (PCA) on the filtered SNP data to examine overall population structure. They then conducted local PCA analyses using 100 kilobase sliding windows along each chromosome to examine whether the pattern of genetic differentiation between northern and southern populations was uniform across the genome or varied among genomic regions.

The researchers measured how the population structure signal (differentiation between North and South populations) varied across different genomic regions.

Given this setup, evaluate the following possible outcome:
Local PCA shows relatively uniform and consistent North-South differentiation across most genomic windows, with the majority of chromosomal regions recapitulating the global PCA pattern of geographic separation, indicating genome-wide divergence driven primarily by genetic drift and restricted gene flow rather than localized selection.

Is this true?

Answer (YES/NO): NO